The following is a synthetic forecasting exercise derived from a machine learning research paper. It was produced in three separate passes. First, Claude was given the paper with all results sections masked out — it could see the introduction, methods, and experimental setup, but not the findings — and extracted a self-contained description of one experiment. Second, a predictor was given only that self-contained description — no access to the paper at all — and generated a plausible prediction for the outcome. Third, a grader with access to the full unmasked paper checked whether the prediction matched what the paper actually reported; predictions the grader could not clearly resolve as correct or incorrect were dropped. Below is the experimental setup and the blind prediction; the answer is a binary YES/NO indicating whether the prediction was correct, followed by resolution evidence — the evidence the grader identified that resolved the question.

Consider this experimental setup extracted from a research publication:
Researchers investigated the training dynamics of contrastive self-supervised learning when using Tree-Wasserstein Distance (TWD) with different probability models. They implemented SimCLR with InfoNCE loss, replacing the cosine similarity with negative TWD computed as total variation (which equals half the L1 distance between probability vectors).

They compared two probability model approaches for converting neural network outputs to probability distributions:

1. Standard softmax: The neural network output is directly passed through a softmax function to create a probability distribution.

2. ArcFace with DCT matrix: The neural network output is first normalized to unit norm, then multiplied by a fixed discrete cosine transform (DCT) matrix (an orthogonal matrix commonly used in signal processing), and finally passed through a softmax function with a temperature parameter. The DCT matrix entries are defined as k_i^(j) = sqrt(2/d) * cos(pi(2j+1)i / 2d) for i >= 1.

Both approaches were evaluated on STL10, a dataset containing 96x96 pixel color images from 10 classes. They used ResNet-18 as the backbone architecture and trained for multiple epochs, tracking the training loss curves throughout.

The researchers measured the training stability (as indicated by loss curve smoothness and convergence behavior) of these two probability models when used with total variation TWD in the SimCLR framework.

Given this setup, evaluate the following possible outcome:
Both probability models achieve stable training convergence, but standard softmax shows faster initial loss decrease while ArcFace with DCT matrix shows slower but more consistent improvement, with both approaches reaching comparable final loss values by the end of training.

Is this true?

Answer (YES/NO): NO